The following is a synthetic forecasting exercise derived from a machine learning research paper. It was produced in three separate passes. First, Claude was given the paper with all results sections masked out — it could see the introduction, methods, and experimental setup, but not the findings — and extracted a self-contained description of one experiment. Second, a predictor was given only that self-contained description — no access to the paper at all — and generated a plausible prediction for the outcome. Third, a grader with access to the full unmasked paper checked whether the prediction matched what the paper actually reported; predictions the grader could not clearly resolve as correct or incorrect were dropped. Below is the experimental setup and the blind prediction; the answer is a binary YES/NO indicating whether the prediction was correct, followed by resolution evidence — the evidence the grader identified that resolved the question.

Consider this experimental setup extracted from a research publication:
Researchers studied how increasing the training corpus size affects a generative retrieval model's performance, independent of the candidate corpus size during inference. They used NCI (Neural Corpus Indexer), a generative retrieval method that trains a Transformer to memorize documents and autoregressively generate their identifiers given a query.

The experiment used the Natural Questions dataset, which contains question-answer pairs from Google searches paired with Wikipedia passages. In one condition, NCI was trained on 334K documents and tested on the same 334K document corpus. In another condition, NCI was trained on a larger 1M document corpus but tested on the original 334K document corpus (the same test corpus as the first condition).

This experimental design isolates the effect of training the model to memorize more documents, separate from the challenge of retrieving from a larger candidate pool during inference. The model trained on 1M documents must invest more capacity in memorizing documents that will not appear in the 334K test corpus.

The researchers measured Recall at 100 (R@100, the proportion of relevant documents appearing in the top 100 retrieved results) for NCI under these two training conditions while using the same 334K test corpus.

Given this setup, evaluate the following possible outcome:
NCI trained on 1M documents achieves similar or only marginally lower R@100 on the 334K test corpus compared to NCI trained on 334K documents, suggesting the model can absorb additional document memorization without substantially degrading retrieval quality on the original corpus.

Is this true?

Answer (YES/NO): NO